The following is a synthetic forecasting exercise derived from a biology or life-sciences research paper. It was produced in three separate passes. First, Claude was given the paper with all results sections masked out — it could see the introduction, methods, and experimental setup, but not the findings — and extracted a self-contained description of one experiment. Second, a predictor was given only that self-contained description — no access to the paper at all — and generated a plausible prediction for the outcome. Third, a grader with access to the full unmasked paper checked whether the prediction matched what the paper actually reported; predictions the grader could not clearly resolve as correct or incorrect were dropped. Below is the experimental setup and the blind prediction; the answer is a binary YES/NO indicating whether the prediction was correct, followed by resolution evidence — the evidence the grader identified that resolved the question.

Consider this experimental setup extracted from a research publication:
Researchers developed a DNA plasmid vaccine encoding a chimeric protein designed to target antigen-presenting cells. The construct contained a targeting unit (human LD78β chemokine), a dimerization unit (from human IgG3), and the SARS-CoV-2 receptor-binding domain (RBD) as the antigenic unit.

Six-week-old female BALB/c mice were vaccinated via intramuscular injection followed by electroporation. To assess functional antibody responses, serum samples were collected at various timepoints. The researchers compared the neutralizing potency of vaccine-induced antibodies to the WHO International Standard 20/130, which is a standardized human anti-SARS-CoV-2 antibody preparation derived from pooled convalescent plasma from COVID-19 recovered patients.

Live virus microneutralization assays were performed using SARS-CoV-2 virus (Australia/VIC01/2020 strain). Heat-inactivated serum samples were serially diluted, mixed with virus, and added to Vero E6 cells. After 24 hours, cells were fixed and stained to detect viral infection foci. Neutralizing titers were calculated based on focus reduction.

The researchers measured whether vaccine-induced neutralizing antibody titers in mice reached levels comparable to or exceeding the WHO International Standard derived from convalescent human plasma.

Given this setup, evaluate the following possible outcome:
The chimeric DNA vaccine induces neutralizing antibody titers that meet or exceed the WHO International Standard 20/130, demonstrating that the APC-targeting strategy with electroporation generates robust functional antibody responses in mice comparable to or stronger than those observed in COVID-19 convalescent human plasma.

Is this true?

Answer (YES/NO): YES